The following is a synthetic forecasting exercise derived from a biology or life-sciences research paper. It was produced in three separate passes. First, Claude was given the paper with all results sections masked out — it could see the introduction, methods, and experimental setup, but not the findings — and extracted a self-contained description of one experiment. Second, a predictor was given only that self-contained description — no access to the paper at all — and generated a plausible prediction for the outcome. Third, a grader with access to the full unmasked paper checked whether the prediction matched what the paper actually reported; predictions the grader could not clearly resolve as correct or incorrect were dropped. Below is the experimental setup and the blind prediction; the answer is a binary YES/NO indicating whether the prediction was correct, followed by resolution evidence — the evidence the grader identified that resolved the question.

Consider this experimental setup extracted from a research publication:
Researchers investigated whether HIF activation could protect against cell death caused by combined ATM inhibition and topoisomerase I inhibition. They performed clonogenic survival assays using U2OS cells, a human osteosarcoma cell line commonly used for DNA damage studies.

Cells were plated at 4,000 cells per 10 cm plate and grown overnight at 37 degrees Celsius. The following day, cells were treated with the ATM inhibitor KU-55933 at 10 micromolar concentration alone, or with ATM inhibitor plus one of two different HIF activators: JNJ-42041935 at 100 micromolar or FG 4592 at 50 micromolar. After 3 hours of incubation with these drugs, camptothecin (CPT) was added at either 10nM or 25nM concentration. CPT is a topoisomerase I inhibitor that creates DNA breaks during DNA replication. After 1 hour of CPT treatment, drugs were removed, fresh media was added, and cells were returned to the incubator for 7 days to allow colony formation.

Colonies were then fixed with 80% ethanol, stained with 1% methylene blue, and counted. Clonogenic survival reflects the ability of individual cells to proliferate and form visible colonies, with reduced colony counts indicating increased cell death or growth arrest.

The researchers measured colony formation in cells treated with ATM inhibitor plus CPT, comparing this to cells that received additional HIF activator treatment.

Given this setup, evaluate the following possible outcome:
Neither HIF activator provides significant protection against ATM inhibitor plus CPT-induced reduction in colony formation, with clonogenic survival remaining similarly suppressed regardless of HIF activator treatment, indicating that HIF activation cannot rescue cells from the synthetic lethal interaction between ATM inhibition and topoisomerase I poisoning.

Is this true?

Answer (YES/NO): YES